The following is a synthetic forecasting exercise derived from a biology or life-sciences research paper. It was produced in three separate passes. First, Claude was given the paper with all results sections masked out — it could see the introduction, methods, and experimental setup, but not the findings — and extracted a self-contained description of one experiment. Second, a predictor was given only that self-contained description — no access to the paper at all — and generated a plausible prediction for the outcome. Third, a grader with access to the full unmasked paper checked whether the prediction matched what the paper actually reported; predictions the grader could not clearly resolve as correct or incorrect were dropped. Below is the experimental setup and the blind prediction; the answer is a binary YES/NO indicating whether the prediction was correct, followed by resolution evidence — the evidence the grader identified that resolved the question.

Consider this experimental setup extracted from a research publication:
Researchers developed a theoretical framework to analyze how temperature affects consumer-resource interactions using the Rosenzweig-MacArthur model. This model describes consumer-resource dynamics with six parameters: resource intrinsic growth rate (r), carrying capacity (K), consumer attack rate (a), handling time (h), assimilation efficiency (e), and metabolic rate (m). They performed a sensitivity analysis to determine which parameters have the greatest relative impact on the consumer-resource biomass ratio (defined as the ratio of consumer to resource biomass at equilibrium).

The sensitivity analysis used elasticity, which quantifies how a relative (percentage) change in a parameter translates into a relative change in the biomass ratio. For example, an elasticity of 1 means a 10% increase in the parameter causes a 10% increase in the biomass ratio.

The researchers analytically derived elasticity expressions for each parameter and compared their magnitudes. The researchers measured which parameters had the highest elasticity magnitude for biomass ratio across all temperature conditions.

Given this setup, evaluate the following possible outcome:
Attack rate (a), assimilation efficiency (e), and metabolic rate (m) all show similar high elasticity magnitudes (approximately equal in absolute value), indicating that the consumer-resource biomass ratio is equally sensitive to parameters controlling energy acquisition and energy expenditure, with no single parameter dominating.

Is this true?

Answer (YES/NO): NO